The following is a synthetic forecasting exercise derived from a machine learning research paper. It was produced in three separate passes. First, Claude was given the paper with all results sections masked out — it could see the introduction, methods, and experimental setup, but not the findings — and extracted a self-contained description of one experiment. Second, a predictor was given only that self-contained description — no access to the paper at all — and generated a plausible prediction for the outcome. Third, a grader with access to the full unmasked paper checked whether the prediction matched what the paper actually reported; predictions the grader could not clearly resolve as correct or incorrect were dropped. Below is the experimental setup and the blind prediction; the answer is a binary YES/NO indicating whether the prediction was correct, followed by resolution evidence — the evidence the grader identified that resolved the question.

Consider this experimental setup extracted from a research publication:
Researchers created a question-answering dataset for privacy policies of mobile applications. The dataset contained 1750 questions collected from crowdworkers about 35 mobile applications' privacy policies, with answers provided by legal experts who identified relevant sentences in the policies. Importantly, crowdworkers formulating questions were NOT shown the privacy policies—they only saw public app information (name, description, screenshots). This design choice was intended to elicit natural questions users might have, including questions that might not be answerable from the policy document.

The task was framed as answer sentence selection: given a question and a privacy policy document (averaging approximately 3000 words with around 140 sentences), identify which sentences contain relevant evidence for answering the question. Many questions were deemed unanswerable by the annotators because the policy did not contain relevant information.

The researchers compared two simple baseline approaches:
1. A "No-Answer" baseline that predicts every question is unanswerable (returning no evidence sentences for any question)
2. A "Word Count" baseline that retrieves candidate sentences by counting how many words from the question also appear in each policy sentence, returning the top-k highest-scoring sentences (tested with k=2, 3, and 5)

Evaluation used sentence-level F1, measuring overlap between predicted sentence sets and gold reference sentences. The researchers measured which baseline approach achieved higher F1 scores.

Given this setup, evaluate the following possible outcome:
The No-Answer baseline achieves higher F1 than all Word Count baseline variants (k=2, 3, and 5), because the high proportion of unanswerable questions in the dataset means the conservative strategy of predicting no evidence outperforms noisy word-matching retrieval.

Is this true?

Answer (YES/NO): YES